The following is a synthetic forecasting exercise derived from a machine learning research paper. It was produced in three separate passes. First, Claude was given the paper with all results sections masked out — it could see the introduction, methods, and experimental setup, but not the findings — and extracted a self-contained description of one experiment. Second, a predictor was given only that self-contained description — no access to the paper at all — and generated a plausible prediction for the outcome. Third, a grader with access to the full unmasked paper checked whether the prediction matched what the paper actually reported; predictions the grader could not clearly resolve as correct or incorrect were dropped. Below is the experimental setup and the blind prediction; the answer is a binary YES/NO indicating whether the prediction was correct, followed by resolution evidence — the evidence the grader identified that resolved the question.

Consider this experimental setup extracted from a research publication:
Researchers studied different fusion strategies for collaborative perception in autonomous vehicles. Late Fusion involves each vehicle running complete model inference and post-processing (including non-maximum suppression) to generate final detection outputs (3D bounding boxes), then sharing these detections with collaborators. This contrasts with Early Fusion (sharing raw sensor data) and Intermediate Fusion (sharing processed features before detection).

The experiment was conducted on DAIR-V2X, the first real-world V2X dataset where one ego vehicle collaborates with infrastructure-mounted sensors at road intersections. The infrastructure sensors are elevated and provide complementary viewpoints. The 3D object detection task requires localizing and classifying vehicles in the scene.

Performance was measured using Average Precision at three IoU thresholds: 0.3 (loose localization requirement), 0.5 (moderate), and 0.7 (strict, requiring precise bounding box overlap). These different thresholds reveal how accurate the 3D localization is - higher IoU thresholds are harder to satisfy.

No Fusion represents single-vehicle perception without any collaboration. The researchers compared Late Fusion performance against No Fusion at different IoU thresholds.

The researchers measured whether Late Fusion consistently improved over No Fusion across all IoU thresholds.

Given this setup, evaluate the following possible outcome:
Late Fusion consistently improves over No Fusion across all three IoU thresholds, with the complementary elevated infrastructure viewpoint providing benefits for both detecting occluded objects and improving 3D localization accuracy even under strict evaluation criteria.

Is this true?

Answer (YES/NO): NO